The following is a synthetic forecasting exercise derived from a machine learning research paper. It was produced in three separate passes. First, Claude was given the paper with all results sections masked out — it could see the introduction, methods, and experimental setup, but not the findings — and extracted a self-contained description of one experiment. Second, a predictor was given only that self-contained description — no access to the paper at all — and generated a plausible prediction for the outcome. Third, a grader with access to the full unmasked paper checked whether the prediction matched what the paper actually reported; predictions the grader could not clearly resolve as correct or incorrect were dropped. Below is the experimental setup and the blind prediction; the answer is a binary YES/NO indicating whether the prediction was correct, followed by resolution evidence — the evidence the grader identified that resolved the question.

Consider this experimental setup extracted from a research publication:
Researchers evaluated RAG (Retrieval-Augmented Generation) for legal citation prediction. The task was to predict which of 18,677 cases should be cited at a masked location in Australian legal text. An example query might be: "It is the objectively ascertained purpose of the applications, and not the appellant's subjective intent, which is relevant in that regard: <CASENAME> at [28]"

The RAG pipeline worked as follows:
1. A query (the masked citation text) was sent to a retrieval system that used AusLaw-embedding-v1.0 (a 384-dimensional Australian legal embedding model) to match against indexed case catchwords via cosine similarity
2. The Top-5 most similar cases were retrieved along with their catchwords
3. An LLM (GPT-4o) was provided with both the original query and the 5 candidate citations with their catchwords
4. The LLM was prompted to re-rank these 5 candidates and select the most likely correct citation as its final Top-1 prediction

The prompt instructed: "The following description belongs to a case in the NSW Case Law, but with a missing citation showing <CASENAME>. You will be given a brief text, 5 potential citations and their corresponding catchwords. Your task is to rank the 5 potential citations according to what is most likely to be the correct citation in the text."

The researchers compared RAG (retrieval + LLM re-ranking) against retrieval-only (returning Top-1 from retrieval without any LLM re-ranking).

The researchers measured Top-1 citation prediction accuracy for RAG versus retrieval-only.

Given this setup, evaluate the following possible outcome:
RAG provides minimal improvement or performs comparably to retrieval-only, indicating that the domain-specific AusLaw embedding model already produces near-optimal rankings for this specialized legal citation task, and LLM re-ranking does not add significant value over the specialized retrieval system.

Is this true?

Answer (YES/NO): NO